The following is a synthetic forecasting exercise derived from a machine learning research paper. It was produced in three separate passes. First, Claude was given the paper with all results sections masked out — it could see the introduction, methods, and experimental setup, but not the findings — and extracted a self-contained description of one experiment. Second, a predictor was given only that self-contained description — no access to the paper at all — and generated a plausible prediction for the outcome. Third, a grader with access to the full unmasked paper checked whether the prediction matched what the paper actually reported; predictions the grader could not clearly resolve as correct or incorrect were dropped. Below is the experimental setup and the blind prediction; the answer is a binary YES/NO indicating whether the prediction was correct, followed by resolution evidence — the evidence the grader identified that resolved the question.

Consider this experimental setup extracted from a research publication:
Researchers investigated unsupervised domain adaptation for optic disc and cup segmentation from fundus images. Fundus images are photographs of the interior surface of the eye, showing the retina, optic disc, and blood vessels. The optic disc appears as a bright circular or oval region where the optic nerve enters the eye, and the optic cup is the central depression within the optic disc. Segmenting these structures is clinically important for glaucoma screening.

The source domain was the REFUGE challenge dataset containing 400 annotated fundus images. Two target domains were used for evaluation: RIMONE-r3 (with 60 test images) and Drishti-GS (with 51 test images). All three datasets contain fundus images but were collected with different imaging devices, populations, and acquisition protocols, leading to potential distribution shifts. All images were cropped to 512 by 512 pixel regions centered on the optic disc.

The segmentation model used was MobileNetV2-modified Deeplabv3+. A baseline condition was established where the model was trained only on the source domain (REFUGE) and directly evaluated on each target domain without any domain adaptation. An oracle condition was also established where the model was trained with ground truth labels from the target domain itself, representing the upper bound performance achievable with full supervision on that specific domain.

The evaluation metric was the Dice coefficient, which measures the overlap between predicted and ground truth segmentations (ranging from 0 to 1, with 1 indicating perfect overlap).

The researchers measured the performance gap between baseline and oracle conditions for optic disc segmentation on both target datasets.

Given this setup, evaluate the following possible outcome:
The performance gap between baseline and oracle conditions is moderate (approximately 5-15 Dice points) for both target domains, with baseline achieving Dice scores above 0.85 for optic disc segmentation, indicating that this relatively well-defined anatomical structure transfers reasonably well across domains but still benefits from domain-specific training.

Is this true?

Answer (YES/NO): NO